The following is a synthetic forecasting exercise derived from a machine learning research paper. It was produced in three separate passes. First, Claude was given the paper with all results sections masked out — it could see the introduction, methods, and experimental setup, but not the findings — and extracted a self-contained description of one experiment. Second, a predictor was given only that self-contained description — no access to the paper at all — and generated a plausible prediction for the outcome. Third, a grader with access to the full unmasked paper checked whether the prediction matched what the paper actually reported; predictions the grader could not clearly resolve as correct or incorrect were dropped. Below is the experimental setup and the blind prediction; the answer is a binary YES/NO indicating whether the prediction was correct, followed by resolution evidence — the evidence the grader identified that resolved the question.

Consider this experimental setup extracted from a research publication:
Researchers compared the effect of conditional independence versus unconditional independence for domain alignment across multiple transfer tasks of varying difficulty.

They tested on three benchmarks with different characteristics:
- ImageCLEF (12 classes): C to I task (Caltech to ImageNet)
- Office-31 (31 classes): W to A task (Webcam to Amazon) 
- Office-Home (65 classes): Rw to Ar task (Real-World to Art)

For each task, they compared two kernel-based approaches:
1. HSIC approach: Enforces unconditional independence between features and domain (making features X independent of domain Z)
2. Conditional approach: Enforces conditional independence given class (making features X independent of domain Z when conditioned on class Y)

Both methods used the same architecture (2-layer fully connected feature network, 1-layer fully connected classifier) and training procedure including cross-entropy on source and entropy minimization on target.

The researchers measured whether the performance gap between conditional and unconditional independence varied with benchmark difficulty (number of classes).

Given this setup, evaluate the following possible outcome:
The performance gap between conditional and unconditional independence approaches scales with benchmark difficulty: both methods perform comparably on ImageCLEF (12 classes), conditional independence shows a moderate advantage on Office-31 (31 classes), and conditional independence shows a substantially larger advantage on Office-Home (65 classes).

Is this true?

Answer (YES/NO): NO